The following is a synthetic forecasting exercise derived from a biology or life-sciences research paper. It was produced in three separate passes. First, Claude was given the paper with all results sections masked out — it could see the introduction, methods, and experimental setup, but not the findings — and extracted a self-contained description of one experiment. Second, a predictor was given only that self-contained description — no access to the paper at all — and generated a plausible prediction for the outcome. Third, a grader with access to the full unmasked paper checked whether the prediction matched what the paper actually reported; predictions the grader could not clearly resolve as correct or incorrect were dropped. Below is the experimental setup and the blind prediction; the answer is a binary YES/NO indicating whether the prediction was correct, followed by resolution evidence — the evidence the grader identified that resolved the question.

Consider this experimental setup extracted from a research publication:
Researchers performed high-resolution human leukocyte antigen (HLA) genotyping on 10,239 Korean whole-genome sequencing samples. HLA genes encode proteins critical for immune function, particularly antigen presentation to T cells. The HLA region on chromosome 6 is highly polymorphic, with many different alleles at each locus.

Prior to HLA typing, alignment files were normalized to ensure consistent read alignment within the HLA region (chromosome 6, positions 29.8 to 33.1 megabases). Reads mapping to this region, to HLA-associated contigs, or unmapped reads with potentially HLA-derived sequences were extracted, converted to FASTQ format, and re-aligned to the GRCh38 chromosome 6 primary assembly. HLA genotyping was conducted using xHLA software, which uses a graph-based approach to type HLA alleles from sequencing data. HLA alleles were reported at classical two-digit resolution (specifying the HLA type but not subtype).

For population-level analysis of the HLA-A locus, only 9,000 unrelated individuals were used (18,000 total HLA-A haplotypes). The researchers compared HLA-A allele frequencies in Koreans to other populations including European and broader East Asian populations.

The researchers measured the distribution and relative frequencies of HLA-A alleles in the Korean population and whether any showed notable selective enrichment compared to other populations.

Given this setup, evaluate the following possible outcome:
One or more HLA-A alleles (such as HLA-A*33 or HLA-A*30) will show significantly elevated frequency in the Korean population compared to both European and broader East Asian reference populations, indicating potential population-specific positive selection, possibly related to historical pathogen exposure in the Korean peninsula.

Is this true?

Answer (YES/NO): YES